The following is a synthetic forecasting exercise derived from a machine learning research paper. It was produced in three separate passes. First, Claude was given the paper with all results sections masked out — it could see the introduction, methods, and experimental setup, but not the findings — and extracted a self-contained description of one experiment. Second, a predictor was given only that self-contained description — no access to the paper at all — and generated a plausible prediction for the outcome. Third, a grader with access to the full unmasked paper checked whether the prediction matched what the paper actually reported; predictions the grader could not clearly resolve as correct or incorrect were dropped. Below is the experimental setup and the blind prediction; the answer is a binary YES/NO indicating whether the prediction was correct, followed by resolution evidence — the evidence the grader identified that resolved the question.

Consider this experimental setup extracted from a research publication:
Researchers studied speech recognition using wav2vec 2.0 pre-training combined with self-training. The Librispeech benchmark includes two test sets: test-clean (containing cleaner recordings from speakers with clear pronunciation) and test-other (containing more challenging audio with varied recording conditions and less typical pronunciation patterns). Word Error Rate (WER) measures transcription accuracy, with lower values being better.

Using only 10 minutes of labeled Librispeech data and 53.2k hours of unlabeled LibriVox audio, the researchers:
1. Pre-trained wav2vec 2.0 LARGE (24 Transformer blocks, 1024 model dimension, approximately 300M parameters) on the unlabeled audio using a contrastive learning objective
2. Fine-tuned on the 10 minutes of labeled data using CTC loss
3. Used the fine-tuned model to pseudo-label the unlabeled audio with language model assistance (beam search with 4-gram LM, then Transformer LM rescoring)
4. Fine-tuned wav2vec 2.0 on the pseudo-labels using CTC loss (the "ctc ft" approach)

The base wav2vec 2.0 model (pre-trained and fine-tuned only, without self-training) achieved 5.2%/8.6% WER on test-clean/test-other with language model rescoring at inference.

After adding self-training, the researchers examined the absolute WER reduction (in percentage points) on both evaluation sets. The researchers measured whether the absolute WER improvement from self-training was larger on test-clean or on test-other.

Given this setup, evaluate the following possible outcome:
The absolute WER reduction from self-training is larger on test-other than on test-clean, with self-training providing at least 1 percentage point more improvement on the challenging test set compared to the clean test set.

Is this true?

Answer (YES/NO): YES